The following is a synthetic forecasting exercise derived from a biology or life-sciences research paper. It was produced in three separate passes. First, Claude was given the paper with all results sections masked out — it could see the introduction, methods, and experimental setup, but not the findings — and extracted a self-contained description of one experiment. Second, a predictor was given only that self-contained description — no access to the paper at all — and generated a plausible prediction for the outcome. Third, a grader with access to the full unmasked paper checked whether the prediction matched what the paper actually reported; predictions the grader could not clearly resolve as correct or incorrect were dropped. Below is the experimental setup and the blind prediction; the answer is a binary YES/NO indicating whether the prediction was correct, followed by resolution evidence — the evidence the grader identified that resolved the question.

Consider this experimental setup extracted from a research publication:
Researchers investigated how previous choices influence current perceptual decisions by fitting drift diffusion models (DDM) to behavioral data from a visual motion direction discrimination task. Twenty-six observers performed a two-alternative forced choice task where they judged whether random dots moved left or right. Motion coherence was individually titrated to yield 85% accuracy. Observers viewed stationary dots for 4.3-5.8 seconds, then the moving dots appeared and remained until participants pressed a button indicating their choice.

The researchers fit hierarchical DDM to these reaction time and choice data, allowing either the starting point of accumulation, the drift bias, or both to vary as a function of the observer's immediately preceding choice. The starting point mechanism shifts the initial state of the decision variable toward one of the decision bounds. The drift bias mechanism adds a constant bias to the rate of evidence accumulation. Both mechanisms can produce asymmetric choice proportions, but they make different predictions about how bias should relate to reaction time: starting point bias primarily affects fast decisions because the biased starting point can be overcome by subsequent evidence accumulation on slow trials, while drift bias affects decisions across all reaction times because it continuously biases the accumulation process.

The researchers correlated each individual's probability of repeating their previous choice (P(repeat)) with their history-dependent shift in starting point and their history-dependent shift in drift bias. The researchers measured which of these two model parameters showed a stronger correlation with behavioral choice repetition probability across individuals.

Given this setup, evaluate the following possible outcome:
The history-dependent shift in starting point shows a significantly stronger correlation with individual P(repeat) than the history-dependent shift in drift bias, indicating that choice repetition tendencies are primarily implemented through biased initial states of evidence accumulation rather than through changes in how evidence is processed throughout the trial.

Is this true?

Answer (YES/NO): NO